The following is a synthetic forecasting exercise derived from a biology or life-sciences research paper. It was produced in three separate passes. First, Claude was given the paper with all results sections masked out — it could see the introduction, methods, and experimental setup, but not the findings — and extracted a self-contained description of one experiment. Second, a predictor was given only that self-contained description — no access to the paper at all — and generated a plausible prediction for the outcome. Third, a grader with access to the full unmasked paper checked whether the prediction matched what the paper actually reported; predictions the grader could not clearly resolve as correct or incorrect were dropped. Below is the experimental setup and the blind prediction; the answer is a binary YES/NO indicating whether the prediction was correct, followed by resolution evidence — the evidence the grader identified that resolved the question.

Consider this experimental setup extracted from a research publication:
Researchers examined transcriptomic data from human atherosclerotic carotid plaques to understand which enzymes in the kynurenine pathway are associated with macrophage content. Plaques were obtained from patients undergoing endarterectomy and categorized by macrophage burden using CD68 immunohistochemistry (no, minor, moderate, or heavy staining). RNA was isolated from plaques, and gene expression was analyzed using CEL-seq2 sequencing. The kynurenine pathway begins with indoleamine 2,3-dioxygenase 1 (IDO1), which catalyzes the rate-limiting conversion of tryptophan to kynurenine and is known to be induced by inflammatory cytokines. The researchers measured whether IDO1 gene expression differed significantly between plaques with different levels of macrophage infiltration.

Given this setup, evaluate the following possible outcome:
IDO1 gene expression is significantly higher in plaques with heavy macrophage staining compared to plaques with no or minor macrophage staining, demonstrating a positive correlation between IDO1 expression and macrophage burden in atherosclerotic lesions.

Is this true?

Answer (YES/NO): NO